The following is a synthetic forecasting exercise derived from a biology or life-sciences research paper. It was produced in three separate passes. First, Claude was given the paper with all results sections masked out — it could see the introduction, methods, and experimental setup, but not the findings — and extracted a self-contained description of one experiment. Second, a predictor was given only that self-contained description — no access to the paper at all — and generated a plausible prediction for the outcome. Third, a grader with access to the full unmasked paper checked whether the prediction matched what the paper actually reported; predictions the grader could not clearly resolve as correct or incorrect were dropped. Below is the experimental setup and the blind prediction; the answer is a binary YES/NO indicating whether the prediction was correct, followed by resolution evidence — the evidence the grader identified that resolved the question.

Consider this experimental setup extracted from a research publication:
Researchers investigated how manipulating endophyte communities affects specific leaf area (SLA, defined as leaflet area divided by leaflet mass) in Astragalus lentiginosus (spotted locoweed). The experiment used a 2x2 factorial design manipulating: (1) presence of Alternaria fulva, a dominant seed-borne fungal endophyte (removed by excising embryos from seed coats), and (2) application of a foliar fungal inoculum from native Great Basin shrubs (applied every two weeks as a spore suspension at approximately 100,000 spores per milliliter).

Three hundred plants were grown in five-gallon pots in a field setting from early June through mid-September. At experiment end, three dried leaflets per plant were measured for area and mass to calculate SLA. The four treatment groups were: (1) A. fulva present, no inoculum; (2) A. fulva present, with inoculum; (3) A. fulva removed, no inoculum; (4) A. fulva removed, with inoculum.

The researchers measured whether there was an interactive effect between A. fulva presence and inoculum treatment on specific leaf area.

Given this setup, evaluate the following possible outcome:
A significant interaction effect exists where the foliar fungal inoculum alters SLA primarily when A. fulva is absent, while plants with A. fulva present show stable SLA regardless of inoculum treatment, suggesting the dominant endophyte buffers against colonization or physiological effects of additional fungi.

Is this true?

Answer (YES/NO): NO